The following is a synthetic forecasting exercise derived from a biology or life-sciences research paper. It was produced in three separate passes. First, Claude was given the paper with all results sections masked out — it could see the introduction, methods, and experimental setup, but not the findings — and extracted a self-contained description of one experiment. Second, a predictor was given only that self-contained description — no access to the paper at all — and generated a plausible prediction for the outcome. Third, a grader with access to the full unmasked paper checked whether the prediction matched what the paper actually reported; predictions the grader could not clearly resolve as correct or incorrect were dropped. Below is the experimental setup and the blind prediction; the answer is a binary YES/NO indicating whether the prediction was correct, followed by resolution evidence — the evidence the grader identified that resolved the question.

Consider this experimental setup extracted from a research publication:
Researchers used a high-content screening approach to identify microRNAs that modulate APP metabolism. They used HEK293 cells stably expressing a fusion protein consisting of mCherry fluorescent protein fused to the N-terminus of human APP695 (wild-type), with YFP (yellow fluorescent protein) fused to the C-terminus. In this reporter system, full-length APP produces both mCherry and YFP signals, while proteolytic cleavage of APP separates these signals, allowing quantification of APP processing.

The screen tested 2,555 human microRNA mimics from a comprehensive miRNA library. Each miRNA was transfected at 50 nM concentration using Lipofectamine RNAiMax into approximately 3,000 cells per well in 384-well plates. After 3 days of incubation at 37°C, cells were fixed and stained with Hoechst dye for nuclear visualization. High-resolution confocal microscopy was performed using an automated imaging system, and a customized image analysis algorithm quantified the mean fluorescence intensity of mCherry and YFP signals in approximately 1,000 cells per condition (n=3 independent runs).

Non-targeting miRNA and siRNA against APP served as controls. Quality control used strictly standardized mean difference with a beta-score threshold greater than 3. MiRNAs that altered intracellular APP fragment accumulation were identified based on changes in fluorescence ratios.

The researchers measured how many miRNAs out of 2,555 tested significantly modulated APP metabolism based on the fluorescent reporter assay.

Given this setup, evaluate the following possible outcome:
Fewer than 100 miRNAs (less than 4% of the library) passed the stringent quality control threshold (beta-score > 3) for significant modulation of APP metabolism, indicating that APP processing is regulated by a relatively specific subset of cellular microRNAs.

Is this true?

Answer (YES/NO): NO